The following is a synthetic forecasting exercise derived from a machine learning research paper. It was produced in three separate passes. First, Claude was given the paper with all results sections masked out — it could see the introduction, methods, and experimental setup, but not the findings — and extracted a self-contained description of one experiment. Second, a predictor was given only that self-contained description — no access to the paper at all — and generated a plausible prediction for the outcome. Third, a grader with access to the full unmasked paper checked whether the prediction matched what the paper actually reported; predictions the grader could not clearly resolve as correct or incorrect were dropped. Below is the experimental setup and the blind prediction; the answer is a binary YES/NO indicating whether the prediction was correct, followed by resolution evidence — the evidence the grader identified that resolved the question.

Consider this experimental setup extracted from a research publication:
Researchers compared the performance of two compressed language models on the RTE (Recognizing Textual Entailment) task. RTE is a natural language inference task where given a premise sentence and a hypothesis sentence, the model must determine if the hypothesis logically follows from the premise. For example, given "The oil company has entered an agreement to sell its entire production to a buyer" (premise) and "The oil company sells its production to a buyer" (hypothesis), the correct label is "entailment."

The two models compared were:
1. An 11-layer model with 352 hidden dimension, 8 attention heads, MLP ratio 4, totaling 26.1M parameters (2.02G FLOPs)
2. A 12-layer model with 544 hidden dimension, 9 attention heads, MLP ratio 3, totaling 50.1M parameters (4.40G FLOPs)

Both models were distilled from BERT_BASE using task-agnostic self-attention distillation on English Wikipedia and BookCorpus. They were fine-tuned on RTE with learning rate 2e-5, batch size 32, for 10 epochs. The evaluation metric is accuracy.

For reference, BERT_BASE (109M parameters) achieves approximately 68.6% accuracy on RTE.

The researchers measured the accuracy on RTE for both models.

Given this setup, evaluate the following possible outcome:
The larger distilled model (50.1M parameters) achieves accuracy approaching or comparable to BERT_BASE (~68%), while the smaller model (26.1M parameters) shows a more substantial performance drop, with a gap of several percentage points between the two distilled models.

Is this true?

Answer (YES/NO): NO